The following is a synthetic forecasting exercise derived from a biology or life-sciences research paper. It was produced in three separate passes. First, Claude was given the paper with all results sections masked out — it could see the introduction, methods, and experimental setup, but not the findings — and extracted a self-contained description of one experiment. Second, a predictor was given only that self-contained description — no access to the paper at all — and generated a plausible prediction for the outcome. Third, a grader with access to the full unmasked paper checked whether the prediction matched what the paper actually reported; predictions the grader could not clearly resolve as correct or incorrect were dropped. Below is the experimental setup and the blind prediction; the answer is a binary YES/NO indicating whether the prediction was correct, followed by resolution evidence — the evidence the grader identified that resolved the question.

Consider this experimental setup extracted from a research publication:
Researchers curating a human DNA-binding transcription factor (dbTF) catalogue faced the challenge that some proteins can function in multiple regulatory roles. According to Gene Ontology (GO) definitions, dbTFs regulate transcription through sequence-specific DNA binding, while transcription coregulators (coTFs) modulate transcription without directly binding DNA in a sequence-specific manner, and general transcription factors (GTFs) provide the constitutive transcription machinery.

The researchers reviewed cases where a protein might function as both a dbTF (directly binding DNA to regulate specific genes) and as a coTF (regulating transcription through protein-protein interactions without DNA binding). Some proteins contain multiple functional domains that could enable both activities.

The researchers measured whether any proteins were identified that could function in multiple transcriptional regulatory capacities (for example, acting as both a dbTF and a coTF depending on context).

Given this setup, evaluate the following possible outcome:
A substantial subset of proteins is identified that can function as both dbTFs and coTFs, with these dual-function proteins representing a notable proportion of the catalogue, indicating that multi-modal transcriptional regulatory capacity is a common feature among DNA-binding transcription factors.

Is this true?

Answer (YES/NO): NO